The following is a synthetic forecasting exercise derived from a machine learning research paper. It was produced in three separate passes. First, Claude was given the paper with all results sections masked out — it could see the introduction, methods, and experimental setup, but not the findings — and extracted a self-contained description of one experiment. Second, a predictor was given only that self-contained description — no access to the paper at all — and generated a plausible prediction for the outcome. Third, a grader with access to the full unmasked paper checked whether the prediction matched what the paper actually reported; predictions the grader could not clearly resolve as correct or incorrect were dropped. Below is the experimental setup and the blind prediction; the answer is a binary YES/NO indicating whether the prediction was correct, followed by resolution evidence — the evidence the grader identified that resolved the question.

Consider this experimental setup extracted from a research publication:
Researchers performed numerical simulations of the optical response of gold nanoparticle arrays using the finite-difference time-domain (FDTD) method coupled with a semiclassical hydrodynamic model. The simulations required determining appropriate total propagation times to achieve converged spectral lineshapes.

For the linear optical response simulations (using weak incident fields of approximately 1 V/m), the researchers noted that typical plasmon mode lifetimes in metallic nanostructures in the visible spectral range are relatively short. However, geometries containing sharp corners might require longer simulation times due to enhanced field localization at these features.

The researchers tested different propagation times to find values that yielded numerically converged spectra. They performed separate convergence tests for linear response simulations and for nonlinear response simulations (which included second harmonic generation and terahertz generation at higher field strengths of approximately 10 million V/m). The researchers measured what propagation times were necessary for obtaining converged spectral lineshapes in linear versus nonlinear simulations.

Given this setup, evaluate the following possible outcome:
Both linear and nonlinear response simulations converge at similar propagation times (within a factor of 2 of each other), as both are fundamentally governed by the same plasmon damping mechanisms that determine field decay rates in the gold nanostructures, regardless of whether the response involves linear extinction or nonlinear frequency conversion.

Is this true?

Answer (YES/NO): YES